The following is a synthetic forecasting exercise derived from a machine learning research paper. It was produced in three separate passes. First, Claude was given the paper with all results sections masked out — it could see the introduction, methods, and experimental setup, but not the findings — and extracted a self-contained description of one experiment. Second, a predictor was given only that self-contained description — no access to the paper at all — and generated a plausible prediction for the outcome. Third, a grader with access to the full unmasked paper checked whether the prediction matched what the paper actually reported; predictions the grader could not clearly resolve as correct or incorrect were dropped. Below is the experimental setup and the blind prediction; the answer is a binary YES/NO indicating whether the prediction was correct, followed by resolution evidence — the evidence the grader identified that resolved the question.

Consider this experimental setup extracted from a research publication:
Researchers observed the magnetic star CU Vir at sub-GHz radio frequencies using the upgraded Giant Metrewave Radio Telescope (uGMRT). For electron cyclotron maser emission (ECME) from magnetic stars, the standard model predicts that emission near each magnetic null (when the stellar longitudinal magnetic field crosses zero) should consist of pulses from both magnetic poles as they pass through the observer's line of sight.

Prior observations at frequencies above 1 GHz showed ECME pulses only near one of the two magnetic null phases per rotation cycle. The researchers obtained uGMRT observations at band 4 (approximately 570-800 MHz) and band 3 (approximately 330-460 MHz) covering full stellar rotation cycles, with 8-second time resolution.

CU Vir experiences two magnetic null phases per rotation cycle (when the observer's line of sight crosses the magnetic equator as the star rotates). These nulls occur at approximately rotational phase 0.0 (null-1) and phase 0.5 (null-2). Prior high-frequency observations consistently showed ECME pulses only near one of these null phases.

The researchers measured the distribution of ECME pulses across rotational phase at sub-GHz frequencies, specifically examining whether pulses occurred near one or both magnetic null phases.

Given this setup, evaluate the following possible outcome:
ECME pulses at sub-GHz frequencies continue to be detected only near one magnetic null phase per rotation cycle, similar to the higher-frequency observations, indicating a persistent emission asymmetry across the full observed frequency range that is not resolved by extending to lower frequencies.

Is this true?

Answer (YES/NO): NO